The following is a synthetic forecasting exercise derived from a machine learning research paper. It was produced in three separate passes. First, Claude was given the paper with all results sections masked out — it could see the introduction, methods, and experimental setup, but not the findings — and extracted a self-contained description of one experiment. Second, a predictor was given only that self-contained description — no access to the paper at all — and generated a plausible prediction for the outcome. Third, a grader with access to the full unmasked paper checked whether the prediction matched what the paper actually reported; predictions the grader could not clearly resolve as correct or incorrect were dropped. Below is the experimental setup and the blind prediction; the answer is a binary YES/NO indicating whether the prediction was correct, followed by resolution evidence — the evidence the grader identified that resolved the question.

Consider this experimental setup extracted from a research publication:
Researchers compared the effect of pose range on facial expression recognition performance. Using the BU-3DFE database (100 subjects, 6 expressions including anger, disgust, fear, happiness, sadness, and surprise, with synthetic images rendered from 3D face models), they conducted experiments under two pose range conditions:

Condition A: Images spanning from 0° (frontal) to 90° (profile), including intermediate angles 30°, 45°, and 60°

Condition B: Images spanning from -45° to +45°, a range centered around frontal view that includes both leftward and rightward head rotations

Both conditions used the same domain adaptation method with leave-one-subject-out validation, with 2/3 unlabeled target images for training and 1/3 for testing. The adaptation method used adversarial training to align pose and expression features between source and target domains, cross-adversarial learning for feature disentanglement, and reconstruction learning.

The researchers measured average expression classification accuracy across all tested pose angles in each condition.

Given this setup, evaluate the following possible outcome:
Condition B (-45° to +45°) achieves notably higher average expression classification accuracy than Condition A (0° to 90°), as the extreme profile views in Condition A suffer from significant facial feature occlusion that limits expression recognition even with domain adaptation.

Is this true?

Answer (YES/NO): YES